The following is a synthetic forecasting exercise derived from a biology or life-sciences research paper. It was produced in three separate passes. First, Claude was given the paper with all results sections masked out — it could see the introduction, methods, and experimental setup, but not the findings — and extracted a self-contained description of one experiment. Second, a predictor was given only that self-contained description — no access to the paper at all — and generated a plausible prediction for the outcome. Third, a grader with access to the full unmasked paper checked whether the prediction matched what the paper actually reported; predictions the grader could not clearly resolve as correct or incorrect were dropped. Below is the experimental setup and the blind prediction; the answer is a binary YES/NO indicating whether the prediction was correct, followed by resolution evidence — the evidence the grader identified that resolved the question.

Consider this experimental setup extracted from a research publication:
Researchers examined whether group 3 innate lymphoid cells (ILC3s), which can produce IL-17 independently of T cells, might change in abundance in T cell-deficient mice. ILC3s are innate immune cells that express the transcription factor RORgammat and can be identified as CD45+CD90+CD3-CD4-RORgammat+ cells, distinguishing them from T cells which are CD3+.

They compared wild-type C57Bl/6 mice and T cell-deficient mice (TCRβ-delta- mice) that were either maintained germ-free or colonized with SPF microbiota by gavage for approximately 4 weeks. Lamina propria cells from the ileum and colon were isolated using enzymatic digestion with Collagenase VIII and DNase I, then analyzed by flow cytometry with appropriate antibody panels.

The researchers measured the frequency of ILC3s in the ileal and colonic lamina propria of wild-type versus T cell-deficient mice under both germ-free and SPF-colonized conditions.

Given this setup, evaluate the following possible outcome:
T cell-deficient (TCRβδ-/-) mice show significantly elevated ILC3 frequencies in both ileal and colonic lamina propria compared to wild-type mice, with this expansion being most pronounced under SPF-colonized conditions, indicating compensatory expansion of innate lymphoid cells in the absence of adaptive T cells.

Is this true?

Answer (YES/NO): NO